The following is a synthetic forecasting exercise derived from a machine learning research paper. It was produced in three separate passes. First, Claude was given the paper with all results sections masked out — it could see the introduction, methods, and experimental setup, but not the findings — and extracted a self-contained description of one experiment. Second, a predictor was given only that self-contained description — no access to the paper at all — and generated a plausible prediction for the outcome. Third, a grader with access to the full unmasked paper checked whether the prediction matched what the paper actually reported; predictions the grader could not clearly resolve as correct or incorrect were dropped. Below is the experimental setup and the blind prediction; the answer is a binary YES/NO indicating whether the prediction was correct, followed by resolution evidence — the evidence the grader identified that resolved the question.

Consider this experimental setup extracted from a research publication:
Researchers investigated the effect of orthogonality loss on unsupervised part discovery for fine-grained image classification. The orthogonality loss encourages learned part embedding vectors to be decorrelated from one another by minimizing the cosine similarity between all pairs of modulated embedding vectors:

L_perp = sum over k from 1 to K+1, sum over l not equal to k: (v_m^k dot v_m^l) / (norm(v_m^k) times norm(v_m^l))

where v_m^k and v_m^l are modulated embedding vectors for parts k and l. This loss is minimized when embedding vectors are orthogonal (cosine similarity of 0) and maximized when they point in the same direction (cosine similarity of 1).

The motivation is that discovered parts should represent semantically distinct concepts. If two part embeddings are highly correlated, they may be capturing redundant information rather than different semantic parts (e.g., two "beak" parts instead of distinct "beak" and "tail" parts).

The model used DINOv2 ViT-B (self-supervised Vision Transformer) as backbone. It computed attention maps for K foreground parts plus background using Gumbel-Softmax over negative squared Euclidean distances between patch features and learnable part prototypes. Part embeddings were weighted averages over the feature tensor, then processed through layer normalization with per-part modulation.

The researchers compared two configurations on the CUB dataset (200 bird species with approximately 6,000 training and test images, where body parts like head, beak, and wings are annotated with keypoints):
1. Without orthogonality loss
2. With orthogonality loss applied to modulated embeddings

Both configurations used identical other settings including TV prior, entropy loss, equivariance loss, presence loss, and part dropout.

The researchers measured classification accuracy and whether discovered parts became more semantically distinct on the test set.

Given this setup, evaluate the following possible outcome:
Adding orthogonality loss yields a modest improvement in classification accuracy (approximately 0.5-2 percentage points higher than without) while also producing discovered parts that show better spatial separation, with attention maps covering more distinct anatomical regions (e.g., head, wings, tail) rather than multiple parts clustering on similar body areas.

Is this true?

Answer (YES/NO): NO